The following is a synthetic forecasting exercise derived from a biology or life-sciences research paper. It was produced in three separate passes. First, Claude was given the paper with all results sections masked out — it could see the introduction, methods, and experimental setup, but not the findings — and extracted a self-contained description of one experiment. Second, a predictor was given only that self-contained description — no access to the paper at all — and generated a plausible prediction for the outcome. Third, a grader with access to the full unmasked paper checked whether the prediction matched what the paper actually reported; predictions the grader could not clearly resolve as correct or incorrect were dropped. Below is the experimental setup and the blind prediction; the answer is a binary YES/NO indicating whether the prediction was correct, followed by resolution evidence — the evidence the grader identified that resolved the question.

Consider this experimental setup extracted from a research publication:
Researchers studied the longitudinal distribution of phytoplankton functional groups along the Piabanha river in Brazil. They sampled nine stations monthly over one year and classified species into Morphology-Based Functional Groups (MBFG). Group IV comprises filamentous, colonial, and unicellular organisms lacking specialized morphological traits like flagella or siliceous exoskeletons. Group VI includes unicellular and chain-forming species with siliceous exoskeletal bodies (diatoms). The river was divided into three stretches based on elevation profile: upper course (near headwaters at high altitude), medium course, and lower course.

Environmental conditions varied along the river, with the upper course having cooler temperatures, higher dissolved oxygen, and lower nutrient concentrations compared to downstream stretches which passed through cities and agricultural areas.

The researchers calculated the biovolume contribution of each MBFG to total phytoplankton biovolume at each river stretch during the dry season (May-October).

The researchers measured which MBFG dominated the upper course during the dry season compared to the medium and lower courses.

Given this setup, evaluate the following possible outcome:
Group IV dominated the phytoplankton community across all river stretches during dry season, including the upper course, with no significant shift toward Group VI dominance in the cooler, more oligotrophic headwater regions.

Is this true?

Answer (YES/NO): NO